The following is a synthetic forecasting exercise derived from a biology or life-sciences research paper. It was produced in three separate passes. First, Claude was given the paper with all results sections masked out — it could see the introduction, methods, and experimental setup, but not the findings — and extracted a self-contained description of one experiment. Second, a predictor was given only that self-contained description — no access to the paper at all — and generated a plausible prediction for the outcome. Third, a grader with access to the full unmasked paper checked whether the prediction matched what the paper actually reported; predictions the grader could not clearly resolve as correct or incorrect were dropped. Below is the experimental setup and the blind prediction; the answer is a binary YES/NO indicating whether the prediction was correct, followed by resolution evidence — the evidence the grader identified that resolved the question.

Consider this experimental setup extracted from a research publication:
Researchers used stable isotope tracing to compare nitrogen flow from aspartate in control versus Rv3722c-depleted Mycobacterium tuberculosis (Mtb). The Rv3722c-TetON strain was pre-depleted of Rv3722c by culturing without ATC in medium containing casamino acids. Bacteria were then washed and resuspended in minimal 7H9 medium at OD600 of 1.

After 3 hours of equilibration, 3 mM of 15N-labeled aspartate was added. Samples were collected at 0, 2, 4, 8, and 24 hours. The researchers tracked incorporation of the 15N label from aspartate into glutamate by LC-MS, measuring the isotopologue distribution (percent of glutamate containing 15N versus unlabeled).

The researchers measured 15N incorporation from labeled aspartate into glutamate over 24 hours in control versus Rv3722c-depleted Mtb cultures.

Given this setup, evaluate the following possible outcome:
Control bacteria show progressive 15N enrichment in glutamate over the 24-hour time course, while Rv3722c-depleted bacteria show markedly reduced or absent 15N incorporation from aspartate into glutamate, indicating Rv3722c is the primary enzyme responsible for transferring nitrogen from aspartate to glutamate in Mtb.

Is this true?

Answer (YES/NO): YES